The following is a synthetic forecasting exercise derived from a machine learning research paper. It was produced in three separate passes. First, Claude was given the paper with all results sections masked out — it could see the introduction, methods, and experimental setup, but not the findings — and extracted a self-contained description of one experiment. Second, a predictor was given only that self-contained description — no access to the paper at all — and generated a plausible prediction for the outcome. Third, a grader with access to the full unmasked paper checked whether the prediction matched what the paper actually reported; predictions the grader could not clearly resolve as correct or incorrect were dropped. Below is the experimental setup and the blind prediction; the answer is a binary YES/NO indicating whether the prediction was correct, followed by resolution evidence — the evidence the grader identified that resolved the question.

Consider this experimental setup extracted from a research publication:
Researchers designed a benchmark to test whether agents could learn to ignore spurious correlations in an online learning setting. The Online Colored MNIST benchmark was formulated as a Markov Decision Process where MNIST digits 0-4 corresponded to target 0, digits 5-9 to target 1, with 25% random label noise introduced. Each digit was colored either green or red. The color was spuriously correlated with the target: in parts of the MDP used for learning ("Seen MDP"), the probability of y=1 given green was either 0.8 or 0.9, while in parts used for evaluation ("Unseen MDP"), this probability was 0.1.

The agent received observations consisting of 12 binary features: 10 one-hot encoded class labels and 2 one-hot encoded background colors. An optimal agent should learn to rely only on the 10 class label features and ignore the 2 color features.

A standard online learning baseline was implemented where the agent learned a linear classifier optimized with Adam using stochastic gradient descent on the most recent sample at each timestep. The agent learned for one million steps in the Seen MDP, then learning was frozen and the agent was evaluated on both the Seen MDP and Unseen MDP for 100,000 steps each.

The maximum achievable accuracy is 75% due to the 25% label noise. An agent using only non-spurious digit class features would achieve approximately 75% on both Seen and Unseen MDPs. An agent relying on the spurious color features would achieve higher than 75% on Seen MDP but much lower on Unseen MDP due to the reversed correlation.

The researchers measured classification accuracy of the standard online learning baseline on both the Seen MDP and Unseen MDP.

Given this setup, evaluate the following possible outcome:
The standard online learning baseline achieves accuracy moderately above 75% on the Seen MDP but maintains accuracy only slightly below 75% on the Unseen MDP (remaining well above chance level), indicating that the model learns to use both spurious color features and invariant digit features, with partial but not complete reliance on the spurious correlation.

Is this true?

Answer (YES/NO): NO